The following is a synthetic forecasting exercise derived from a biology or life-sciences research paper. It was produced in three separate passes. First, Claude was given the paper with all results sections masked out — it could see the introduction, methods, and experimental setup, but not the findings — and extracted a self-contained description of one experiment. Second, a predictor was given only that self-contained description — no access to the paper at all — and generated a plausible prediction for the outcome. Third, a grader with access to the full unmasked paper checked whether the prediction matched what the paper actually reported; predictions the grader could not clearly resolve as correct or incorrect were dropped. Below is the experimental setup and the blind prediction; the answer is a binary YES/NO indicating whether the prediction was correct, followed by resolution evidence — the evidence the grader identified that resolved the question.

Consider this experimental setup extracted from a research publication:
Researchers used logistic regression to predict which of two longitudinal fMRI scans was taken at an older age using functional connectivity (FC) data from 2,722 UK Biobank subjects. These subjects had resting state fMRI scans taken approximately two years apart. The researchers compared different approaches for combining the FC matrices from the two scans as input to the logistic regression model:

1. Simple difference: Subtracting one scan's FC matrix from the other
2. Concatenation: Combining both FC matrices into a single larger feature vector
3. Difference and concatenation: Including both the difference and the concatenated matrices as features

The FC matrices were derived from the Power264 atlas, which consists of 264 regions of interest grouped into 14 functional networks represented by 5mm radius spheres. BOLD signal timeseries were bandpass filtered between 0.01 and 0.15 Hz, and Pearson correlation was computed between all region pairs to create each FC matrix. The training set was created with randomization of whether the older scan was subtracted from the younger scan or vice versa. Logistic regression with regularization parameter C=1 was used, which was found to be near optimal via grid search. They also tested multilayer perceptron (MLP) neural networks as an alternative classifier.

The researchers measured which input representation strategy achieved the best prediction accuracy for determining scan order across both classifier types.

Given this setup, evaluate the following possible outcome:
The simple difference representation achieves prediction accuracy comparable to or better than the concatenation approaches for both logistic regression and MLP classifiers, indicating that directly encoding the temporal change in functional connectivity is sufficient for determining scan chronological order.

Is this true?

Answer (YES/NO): YES